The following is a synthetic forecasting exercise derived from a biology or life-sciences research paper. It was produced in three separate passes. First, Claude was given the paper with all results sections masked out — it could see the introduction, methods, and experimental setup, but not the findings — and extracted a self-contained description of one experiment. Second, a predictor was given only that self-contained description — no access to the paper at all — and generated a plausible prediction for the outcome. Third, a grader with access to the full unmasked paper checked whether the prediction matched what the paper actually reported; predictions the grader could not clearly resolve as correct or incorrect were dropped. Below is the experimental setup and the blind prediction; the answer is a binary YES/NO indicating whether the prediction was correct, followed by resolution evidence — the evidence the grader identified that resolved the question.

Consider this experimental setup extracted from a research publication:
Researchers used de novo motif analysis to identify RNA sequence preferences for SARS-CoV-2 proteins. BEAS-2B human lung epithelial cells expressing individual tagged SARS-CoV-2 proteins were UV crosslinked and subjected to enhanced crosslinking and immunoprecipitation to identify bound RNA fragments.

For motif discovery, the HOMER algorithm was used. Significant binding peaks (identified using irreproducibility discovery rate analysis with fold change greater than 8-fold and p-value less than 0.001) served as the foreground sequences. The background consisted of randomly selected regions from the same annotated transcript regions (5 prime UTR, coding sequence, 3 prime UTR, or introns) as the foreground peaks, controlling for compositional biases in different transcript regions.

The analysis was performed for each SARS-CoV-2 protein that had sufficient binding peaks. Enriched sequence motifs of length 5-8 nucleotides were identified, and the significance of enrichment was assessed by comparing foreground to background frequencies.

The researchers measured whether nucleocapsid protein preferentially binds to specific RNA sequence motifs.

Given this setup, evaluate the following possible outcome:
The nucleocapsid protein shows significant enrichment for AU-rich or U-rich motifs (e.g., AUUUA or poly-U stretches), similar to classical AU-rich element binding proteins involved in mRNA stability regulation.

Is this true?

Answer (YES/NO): YES